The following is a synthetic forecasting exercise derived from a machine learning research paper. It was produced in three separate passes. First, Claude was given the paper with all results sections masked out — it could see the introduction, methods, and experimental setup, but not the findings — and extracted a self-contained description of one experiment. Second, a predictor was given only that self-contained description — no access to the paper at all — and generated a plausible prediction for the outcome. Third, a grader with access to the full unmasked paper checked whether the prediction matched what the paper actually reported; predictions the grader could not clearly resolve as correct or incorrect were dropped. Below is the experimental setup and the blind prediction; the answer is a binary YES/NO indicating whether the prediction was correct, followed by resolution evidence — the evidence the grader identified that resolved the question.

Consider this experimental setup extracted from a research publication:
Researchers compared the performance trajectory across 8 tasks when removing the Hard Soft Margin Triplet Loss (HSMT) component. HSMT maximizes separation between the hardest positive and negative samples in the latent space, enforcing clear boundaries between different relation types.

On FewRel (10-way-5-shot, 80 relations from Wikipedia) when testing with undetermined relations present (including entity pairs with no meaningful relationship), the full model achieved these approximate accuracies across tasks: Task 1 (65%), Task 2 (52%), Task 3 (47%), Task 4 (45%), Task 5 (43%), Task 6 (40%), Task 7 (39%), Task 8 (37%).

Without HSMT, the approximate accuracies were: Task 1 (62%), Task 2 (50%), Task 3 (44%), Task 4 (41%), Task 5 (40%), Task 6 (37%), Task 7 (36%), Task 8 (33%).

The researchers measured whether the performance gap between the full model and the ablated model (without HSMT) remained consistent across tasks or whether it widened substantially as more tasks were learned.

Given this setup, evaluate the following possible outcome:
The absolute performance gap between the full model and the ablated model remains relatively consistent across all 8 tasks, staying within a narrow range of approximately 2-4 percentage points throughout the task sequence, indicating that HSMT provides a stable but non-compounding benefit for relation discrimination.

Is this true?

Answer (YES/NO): YES